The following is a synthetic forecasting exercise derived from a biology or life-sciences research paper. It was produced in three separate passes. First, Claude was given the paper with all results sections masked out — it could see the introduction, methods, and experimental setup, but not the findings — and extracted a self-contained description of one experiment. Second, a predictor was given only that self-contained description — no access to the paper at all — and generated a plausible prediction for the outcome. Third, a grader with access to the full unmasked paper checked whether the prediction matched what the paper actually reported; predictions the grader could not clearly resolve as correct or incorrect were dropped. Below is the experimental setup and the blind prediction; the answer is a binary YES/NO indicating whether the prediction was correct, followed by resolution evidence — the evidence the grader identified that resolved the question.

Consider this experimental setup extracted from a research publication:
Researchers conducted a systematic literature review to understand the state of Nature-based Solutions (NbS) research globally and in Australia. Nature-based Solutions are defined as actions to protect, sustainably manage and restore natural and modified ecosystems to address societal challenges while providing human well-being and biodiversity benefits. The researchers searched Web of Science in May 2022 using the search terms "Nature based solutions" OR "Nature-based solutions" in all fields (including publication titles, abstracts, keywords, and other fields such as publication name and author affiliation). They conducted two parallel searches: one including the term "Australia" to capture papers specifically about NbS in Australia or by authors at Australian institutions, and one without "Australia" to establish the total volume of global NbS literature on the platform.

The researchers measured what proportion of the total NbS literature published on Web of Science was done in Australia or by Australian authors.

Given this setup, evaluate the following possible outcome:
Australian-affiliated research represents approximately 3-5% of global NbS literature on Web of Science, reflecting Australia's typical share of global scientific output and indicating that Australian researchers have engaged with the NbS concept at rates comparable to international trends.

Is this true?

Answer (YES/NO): NO